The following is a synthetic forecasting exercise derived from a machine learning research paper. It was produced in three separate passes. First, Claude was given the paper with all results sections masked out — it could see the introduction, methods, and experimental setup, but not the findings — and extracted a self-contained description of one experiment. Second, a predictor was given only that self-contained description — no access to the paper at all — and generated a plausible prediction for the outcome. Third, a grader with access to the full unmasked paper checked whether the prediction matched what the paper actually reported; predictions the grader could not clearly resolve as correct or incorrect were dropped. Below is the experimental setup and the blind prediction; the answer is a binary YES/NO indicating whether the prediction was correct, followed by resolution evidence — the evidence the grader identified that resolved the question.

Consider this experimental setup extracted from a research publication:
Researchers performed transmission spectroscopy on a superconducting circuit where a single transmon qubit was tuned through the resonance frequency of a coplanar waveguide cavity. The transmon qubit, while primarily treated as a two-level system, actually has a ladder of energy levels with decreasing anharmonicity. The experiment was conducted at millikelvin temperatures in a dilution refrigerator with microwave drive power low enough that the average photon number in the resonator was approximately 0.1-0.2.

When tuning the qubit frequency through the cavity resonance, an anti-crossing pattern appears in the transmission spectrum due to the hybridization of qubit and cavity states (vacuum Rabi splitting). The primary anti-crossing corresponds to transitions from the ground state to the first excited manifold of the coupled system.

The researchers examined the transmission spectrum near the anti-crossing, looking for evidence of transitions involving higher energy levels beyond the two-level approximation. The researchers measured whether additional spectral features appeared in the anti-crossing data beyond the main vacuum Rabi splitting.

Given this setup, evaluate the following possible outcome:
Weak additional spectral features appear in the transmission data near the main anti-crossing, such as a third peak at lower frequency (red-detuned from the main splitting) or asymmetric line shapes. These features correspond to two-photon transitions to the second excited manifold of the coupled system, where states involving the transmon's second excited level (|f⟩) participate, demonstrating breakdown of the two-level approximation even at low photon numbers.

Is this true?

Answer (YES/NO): NO